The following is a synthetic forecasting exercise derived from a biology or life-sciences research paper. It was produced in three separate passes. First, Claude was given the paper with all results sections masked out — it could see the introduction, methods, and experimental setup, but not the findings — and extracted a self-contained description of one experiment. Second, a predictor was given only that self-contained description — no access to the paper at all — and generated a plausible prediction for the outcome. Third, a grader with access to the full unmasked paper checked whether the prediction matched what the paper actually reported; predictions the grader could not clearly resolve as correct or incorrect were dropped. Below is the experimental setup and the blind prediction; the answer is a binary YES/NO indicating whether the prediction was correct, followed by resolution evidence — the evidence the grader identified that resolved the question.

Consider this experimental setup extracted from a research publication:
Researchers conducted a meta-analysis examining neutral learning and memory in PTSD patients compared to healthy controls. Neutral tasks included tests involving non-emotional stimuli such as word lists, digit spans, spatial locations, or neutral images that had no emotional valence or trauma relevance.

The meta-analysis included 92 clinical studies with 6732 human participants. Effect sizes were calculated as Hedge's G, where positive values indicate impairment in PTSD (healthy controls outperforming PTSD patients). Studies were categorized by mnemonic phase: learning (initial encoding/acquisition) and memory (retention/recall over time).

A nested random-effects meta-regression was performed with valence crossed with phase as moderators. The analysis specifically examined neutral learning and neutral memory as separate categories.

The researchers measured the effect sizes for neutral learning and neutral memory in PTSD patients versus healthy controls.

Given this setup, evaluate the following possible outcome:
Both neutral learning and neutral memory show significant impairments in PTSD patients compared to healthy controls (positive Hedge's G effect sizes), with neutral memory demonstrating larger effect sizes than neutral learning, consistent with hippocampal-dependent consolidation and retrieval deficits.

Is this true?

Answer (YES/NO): NO